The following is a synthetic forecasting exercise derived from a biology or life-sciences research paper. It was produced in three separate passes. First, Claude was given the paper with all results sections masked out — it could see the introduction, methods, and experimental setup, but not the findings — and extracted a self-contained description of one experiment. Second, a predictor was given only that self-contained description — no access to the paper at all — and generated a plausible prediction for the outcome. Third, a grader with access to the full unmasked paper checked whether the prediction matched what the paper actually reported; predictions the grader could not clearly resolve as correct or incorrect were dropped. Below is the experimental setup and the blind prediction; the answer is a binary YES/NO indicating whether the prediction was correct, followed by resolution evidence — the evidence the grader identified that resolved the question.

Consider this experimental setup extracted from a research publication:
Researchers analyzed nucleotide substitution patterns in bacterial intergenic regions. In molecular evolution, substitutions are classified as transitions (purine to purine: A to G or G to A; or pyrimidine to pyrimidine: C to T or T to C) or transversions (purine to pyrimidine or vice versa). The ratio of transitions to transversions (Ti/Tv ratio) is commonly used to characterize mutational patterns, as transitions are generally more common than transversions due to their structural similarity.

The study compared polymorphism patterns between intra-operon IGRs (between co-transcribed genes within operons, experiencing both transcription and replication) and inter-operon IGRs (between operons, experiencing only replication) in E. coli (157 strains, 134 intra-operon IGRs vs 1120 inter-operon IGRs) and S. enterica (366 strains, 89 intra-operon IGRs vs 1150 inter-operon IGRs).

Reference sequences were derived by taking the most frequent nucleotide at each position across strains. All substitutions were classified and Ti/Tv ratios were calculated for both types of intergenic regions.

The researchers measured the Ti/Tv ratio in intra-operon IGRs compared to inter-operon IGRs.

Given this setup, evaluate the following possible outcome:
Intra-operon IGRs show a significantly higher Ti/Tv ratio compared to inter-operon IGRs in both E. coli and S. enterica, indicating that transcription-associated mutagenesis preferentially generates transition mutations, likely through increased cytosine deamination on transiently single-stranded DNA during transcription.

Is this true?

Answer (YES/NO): NO